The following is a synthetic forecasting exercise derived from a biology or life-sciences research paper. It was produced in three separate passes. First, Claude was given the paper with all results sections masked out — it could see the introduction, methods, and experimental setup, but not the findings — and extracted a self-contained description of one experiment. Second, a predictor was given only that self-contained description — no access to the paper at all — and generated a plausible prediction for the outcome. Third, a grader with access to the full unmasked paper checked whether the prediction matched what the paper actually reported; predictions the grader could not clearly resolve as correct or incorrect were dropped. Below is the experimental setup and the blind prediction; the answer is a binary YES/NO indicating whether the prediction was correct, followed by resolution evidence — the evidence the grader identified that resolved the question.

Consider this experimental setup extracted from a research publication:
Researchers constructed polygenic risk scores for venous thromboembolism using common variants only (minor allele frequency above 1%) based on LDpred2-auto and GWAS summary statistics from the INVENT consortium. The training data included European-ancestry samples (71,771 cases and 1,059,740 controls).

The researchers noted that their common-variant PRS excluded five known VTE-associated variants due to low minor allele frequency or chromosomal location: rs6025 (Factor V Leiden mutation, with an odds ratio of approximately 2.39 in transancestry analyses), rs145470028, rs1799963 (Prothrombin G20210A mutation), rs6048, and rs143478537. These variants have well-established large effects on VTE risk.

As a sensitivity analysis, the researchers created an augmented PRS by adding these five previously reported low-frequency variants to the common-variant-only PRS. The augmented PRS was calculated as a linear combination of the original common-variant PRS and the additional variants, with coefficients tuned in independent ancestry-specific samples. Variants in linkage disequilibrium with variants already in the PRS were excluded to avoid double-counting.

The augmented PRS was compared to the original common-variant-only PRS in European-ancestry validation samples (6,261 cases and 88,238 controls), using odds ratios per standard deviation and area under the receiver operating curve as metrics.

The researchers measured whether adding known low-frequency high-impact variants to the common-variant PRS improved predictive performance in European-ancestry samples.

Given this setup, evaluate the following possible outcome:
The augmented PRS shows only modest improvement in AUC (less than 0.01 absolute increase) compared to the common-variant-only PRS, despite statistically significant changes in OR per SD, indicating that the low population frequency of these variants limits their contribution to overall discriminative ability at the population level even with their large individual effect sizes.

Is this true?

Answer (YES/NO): NO